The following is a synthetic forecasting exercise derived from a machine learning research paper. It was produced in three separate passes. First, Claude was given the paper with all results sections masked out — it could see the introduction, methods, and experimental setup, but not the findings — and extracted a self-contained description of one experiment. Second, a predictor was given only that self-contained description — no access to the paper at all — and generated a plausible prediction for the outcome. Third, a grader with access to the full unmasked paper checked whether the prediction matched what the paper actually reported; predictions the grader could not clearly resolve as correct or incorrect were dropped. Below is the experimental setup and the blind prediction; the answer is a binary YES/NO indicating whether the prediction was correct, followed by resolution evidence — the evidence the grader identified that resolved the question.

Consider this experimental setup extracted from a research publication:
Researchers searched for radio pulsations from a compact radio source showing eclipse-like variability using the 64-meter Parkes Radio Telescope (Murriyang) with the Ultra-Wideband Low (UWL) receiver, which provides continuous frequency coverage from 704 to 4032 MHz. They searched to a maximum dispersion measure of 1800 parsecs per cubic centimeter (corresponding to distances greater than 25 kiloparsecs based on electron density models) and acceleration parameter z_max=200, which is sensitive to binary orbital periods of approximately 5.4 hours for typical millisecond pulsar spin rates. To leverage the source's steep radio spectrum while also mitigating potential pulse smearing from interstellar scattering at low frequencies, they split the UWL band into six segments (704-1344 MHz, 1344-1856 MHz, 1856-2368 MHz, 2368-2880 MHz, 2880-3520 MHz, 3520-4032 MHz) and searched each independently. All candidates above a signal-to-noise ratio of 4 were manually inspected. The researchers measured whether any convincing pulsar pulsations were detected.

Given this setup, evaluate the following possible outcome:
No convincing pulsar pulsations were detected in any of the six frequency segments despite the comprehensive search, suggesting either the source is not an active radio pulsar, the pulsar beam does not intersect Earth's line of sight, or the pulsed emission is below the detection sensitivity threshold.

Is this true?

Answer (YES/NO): YES